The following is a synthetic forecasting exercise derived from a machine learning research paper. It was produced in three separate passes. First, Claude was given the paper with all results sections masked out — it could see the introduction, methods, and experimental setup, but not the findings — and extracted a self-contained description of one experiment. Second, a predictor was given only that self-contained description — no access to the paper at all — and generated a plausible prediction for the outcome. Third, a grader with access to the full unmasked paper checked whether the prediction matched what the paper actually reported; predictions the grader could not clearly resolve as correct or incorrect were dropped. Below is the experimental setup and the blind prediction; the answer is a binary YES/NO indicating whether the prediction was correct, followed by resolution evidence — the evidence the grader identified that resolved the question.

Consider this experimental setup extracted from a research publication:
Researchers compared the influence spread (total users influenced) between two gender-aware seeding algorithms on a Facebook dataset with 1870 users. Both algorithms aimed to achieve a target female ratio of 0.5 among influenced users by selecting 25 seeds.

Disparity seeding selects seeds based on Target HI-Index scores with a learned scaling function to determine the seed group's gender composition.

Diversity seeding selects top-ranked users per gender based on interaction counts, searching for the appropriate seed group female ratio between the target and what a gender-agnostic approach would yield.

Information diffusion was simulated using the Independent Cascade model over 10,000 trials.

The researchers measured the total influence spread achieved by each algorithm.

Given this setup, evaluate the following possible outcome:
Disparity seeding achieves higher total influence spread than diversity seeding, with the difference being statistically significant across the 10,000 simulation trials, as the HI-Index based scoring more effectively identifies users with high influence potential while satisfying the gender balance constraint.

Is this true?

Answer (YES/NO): NO